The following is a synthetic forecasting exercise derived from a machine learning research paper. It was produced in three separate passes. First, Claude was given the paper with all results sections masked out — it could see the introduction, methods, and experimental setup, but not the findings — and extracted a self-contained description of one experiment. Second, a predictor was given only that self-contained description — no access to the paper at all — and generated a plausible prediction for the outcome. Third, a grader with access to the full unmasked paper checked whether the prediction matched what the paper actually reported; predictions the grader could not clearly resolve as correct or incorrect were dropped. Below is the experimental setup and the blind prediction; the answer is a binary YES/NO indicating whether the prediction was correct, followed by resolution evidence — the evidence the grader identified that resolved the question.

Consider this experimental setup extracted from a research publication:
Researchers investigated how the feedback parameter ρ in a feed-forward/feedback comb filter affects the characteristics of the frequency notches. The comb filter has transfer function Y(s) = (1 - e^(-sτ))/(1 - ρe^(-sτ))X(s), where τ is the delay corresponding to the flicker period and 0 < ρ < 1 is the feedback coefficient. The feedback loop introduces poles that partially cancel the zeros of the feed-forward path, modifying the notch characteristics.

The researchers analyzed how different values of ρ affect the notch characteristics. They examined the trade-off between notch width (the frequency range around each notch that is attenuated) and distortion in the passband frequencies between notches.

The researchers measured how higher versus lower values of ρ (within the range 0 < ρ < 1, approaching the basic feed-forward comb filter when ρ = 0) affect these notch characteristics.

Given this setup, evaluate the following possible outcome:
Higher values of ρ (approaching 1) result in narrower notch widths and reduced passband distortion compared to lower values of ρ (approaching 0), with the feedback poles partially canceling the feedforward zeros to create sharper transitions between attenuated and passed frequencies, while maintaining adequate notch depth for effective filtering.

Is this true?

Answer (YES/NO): NO